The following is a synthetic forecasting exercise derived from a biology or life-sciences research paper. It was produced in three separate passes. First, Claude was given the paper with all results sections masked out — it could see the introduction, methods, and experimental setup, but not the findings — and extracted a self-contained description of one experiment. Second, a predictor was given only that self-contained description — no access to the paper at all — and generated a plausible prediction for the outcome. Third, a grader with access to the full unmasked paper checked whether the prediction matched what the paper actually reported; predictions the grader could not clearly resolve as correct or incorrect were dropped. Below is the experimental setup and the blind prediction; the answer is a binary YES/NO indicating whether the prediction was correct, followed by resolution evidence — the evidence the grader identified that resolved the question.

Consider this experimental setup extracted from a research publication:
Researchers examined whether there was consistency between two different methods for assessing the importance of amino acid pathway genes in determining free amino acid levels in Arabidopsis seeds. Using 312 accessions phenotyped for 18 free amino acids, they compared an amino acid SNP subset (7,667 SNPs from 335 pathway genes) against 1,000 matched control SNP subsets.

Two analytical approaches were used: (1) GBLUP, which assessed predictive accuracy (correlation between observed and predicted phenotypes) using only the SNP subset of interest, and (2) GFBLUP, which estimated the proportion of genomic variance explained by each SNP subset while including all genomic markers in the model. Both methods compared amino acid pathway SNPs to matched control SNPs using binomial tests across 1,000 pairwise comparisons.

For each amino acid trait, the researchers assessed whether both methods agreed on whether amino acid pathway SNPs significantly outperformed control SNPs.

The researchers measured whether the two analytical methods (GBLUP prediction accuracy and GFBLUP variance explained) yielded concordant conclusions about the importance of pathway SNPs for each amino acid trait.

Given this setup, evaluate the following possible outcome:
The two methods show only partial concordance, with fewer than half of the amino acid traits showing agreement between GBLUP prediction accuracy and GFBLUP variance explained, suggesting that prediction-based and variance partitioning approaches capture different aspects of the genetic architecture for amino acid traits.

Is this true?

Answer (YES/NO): NO